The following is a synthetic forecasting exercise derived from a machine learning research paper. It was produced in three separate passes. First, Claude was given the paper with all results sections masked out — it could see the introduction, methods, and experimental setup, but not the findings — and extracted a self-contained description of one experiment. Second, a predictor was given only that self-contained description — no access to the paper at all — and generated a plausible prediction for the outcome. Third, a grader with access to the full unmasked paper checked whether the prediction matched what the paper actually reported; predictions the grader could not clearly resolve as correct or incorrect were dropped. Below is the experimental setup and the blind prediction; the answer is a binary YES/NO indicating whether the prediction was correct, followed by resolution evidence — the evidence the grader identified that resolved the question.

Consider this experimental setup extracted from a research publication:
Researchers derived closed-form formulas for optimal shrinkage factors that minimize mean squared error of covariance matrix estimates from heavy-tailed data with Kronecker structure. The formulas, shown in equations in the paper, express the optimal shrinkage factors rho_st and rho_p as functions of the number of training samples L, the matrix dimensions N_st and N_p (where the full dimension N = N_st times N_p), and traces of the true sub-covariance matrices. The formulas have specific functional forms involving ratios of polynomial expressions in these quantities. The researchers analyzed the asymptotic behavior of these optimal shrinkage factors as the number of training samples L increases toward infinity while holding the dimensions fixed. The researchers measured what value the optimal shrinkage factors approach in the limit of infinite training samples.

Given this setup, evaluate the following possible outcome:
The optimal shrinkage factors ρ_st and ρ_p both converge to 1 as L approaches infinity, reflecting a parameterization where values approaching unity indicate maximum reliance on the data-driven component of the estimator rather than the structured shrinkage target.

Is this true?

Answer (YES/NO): NO